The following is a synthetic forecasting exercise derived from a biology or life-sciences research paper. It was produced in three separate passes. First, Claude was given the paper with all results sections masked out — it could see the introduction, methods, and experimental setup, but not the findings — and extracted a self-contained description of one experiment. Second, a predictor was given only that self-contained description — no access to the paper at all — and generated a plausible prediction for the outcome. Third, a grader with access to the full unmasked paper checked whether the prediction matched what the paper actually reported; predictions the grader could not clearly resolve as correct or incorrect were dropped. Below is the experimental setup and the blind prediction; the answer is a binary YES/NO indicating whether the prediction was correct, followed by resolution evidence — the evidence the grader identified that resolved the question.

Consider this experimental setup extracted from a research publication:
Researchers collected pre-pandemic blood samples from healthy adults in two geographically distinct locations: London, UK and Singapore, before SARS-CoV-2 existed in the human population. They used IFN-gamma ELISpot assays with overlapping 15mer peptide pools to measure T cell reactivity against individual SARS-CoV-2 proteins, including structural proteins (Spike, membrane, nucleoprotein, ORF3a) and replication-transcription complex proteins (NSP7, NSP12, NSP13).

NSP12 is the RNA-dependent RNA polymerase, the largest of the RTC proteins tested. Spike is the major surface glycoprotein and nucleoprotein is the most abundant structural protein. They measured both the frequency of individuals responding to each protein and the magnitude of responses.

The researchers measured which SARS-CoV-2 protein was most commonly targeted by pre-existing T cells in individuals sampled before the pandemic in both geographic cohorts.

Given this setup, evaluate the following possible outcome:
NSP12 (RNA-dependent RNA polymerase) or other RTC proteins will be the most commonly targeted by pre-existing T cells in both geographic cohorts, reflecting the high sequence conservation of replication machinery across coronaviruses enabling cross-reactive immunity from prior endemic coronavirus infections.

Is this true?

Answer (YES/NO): YES